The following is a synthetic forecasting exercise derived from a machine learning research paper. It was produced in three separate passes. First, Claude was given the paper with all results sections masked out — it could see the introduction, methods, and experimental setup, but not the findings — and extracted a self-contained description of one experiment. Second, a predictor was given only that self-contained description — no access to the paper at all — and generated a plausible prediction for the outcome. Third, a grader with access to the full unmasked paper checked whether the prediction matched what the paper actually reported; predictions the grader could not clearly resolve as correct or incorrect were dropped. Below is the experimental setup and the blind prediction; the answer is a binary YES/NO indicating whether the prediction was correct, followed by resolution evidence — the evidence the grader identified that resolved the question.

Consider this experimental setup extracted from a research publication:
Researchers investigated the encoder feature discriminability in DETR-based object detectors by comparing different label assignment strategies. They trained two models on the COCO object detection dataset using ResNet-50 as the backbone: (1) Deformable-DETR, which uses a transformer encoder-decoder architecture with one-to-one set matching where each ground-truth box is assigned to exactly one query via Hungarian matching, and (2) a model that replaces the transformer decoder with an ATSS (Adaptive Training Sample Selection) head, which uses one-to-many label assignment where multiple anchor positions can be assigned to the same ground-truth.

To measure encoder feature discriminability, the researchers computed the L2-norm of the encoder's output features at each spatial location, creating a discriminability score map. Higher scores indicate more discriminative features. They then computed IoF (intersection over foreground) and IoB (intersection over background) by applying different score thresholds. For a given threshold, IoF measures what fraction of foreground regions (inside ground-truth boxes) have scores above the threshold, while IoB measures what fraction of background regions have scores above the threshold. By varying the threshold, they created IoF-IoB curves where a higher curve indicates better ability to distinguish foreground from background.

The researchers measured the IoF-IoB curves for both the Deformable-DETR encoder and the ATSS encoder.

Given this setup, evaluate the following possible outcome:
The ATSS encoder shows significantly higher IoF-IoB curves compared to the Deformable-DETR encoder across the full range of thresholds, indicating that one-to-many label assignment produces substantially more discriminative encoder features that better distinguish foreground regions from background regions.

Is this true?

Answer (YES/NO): YES